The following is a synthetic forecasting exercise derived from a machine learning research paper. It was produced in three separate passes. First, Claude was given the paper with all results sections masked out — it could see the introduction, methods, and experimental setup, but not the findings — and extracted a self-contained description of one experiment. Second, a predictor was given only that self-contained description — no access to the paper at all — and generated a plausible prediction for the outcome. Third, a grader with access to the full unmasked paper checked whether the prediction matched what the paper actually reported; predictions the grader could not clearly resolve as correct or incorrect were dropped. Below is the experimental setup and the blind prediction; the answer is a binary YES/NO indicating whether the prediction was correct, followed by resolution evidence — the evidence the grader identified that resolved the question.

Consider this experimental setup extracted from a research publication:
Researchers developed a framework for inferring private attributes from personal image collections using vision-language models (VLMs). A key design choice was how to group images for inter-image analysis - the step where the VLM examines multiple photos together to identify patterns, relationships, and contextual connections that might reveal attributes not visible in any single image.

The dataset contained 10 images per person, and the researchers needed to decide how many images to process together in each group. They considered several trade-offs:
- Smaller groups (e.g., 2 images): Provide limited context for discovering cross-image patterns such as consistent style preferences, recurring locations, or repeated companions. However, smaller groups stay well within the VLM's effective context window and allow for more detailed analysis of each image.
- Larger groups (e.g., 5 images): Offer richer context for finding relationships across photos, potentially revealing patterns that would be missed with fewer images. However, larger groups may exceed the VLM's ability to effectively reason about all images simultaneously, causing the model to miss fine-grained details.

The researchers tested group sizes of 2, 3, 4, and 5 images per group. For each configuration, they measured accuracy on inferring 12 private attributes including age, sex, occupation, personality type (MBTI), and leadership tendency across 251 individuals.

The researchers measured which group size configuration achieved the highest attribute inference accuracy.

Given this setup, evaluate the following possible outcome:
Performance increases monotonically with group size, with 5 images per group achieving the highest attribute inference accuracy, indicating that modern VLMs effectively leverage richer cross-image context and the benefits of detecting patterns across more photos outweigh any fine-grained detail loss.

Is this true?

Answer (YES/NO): NO